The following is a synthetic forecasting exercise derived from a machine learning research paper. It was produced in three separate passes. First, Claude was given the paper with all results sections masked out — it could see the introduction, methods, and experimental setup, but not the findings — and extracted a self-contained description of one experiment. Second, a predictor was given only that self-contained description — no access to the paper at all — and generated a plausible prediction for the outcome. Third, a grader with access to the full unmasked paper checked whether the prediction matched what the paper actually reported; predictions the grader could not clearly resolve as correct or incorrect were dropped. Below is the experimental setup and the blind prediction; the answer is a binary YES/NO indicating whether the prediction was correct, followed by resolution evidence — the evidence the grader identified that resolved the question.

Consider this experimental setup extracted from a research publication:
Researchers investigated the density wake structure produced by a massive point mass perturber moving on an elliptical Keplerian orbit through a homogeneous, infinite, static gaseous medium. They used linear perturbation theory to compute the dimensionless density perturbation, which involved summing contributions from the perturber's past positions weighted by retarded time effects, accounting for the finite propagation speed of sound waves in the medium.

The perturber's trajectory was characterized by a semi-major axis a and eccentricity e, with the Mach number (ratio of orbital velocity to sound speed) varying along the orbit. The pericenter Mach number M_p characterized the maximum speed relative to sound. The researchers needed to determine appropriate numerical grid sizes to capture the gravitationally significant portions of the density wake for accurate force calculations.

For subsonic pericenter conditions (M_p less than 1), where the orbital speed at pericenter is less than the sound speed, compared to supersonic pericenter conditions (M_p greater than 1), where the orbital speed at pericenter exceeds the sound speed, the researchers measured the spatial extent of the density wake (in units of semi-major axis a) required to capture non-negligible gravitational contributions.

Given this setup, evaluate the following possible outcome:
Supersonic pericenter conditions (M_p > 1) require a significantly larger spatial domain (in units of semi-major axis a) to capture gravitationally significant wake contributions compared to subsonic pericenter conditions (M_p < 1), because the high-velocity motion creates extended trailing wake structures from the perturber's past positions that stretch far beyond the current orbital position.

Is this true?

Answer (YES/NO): NO